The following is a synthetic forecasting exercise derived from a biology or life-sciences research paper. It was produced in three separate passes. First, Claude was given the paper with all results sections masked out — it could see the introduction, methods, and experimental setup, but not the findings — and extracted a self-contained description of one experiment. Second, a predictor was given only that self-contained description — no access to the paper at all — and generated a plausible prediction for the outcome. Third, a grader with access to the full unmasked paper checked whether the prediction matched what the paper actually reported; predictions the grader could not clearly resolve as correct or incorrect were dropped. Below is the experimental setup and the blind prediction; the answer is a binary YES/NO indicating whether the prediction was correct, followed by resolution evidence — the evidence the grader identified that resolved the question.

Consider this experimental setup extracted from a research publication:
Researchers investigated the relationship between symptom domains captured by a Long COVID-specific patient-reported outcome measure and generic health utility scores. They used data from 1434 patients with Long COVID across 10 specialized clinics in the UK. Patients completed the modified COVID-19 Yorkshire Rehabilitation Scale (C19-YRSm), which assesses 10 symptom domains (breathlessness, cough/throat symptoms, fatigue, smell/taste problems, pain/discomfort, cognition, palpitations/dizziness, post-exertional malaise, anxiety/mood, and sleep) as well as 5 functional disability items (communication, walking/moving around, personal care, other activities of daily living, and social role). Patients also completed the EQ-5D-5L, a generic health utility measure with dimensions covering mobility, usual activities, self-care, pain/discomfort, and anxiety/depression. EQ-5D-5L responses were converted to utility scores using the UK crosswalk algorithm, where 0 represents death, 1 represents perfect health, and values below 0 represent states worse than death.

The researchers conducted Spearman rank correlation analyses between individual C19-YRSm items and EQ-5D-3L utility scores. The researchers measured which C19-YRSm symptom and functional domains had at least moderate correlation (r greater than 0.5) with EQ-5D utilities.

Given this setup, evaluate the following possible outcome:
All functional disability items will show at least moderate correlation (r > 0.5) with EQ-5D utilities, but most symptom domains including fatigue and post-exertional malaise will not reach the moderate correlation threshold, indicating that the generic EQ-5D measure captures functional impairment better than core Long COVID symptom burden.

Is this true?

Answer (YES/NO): NO